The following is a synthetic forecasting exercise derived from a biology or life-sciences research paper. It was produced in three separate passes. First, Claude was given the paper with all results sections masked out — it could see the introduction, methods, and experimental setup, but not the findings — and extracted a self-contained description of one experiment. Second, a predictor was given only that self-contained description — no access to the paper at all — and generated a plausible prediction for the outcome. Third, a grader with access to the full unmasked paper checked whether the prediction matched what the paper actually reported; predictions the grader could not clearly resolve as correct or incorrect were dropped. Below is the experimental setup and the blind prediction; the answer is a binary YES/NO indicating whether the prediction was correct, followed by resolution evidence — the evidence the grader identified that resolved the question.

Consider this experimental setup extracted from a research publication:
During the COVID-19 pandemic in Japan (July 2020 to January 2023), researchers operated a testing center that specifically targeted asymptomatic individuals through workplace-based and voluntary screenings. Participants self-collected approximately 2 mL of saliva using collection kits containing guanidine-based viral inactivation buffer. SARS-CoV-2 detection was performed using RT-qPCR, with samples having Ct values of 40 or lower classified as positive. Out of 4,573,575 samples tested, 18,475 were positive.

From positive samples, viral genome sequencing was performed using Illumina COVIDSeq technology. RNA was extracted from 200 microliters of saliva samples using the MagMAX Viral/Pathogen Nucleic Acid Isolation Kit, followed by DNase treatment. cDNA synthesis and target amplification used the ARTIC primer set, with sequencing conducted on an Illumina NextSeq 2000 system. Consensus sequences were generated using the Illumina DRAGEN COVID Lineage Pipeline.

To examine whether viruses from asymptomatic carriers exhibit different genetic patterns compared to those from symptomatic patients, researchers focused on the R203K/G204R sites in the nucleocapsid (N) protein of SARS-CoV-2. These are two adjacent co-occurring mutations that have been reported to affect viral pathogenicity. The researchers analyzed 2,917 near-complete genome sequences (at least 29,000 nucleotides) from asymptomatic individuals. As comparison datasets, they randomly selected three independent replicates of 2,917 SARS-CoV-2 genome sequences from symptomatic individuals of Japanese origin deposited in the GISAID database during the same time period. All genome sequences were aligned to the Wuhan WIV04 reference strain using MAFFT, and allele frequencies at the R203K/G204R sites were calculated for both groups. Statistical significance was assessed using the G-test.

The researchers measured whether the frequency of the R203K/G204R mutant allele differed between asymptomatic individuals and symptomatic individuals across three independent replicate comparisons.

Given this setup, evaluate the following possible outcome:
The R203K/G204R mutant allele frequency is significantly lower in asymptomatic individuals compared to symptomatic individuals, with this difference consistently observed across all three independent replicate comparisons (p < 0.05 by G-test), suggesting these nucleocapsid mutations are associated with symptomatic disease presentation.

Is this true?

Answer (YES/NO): NO